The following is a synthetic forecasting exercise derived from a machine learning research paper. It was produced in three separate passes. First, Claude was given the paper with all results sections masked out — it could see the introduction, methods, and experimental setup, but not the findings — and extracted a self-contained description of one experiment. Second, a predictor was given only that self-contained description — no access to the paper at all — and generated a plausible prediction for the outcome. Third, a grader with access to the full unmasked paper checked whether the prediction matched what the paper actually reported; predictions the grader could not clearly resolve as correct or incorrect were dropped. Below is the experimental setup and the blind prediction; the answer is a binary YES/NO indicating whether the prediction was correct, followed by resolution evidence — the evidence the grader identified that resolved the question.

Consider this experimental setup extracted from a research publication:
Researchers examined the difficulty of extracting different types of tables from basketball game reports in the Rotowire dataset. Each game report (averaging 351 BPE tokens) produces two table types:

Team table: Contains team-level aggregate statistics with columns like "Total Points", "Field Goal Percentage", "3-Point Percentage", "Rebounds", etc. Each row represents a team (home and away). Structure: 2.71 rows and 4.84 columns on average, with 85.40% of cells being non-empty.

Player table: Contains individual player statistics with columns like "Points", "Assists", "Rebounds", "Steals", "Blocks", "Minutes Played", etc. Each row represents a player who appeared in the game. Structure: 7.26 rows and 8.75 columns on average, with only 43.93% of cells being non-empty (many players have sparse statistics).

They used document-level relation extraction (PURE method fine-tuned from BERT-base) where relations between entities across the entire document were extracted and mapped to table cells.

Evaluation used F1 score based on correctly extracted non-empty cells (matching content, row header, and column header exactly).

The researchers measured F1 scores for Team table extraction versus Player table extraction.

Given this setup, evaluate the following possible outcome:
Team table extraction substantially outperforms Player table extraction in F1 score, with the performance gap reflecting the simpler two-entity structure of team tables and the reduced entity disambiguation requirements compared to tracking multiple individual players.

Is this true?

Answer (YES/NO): NO